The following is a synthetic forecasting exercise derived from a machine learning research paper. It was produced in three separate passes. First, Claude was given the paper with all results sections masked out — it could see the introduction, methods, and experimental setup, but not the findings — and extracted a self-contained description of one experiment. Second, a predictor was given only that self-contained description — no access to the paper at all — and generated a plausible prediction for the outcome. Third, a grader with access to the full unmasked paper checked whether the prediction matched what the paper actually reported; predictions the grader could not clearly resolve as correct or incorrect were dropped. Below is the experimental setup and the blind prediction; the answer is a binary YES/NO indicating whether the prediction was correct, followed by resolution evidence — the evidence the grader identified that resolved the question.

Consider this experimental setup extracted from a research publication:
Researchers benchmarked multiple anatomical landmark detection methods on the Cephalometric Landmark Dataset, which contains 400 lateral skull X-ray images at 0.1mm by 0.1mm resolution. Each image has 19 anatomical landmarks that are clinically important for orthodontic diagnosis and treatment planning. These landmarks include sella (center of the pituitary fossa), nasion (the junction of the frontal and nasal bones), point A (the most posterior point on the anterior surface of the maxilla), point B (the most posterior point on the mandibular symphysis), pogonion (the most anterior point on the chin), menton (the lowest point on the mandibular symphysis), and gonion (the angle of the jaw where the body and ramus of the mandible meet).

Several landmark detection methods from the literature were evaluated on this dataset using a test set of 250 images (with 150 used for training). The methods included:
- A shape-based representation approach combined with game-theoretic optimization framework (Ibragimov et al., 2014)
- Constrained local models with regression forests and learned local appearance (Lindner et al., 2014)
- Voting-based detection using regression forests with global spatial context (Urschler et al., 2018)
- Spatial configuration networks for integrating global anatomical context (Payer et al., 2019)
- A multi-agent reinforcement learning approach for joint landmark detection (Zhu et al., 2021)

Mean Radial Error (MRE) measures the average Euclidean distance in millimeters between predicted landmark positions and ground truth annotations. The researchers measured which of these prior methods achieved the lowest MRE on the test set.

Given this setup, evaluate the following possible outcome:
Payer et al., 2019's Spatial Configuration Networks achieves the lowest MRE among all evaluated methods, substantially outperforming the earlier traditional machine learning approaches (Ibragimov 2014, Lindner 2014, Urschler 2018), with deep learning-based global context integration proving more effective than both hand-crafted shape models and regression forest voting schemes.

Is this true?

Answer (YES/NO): NO